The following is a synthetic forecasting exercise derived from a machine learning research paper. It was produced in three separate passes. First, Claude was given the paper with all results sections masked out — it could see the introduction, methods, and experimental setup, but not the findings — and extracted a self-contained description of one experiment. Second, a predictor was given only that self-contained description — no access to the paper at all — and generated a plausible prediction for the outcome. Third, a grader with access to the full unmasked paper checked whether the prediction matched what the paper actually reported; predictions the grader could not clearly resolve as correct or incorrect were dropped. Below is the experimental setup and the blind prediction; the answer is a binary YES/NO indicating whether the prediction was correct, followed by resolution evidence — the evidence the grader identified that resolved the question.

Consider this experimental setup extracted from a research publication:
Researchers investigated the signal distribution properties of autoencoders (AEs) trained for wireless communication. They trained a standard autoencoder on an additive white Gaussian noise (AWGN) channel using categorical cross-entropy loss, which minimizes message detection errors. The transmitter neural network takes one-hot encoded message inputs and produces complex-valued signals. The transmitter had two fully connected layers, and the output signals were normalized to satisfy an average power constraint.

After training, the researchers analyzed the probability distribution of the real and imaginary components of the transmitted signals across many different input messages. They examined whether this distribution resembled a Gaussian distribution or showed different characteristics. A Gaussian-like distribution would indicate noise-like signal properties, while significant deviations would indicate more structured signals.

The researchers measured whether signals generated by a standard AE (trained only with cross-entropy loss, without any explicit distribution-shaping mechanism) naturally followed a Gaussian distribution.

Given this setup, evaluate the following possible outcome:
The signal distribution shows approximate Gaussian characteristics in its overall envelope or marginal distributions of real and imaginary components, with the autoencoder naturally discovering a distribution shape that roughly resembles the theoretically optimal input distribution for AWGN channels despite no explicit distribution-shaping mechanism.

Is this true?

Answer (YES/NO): NO